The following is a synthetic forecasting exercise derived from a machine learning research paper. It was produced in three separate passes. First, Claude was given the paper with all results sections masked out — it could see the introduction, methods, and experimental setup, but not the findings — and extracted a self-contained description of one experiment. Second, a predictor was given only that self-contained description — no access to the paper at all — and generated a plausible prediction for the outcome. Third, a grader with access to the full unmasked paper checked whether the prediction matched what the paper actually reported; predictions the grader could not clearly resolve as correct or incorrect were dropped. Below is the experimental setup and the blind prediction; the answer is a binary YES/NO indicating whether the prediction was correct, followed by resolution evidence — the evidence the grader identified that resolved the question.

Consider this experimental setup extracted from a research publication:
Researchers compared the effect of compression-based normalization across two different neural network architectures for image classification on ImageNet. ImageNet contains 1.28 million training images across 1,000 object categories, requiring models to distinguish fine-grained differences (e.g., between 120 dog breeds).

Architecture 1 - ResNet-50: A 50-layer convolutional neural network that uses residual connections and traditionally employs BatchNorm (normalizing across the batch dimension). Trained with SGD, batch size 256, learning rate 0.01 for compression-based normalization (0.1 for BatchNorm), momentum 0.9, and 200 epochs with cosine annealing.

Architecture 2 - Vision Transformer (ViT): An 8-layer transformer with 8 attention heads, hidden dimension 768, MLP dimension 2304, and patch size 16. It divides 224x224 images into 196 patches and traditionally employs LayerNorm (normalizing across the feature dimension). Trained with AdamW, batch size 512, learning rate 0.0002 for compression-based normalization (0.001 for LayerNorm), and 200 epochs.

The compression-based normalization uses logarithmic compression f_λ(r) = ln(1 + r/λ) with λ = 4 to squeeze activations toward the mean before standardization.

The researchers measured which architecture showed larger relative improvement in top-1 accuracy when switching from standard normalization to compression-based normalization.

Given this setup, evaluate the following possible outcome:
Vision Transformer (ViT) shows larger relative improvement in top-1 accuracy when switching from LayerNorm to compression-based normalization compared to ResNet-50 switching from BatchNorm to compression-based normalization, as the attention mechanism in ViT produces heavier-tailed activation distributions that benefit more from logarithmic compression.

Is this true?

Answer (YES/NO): YES